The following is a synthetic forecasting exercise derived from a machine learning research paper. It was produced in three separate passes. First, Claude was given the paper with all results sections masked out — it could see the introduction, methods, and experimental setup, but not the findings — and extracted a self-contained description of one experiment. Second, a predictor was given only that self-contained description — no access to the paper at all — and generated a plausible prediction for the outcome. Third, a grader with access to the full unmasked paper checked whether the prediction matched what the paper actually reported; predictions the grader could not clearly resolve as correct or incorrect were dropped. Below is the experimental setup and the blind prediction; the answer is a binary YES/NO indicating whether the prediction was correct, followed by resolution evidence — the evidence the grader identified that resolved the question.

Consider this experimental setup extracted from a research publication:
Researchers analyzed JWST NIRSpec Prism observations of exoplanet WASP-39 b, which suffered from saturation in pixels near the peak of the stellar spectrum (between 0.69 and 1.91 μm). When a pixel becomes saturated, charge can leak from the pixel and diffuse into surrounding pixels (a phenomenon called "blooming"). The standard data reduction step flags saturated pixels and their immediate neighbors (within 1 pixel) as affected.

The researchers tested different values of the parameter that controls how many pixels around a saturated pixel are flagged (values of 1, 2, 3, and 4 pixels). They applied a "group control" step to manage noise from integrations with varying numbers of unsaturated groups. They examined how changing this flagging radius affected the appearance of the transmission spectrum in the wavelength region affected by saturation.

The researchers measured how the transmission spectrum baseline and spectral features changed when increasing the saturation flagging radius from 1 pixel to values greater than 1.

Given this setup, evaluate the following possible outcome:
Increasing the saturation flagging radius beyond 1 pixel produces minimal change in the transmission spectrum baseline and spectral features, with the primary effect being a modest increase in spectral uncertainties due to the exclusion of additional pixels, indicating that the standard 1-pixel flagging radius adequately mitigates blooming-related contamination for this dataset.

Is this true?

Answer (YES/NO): NO